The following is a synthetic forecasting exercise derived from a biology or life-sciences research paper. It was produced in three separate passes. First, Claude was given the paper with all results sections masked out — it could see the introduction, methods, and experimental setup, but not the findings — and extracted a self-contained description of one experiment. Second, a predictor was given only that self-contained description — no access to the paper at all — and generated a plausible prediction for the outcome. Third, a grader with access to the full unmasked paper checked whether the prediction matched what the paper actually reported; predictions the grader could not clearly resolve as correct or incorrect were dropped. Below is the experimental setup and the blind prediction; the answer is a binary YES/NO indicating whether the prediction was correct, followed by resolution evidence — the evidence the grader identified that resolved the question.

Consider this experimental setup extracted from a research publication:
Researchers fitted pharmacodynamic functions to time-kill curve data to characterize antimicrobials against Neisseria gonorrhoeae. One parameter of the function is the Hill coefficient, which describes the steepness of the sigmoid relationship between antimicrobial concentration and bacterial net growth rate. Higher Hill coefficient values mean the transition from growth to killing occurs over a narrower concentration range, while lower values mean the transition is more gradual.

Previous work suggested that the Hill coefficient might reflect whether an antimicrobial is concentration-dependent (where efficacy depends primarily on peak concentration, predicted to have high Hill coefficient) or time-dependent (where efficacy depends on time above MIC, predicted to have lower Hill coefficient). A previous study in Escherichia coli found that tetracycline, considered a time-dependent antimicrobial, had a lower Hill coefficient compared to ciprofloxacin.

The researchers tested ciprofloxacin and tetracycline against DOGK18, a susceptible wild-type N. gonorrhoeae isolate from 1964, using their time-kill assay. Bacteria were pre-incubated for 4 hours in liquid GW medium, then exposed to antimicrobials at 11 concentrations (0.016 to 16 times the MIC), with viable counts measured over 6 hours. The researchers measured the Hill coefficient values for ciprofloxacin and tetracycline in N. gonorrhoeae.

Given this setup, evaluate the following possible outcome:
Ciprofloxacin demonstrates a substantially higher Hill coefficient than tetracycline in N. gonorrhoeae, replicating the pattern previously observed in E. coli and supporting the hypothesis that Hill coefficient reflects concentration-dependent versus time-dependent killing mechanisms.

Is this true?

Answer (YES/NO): NO